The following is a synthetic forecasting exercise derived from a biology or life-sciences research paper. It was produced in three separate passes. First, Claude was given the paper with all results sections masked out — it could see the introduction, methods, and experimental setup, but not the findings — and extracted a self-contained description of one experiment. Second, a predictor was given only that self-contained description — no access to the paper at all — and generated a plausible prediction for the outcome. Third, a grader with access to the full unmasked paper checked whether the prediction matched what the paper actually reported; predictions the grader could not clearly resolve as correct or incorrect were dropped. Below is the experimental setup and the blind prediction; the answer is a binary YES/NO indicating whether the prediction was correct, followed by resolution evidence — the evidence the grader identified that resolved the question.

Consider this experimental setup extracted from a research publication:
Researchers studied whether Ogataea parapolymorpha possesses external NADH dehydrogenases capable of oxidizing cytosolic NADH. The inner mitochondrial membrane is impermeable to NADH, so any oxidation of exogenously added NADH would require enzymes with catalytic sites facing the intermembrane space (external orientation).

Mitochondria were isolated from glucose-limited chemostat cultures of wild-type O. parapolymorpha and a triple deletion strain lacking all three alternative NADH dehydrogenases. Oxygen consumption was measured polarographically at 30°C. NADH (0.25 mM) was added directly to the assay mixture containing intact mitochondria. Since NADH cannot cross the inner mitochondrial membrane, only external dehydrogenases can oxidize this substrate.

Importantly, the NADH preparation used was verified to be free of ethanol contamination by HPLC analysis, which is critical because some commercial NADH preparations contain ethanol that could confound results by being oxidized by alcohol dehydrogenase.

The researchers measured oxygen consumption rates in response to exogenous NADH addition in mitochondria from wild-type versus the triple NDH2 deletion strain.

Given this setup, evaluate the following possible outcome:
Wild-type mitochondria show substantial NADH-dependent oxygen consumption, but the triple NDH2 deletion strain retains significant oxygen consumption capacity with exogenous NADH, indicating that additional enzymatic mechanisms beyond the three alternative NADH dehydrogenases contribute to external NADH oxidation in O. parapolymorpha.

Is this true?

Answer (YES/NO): NO